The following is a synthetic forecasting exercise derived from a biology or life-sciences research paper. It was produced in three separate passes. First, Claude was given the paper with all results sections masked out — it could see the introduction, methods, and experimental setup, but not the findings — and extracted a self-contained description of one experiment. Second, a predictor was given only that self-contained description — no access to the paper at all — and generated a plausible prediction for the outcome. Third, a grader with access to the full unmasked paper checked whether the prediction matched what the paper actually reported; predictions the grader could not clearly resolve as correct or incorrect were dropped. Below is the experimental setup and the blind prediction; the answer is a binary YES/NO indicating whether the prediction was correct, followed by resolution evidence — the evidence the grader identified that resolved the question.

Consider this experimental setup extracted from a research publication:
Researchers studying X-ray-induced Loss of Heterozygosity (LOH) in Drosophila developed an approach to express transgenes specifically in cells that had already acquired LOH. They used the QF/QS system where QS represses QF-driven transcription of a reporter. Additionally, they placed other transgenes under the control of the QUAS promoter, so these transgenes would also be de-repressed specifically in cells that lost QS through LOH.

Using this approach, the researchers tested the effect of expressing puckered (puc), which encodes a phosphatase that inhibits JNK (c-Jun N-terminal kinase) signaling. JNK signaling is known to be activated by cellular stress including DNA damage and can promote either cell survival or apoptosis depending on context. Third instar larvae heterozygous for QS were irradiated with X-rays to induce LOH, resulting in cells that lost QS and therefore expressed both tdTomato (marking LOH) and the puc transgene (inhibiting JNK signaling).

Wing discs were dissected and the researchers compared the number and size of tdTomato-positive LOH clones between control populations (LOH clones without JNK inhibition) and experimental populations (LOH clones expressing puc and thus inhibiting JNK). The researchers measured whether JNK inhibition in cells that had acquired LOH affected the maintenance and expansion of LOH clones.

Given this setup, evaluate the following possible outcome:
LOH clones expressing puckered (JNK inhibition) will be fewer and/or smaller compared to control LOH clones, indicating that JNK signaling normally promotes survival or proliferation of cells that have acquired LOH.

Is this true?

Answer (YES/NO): NO